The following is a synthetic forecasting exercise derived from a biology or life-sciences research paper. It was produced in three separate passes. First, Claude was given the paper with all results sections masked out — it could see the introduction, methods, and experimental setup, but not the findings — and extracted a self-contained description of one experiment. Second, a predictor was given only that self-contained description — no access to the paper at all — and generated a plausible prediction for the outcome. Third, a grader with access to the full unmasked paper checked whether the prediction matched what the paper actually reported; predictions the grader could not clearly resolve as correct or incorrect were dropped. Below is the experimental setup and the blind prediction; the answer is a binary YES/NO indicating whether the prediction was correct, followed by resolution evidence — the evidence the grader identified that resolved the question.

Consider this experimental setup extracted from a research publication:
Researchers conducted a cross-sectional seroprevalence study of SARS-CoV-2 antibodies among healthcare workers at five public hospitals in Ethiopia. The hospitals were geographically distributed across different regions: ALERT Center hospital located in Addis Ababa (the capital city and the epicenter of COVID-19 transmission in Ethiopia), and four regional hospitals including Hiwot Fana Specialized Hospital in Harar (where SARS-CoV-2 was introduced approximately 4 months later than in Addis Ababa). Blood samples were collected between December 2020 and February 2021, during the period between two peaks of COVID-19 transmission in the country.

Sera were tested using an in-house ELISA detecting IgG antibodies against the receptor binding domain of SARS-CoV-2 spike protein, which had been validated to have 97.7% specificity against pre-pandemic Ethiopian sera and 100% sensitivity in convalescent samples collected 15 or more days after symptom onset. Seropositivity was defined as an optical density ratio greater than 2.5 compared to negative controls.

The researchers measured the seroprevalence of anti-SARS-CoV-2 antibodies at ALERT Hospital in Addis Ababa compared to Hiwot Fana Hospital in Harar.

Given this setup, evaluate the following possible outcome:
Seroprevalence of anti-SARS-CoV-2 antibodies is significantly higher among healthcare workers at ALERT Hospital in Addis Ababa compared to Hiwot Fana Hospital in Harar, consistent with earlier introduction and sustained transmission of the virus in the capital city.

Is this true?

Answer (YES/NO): YES